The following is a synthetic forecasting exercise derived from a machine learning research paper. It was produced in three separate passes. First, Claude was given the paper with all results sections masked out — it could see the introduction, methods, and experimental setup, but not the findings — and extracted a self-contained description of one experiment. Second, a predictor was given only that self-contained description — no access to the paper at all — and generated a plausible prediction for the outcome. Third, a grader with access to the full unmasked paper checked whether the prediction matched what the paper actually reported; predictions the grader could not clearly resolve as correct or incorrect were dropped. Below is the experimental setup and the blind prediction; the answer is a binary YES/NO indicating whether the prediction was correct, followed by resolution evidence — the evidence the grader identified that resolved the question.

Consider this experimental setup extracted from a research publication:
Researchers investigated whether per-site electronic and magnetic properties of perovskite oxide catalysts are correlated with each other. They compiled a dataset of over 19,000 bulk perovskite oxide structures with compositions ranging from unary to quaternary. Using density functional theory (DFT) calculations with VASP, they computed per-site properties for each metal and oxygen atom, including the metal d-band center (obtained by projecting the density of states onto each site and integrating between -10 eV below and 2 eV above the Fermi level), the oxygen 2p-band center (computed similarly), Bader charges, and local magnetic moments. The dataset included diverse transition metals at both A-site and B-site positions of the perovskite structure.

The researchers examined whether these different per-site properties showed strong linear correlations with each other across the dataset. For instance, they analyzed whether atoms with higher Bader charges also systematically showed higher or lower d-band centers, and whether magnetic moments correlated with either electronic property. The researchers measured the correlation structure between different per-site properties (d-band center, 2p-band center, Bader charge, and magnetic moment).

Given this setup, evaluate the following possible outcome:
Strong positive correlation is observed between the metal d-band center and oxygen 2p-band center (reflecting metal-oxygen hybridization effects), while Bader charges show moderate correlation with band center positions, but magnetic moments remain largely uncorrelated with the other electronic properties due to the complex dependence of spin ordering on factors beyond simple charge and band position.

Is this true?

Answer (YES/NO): NO